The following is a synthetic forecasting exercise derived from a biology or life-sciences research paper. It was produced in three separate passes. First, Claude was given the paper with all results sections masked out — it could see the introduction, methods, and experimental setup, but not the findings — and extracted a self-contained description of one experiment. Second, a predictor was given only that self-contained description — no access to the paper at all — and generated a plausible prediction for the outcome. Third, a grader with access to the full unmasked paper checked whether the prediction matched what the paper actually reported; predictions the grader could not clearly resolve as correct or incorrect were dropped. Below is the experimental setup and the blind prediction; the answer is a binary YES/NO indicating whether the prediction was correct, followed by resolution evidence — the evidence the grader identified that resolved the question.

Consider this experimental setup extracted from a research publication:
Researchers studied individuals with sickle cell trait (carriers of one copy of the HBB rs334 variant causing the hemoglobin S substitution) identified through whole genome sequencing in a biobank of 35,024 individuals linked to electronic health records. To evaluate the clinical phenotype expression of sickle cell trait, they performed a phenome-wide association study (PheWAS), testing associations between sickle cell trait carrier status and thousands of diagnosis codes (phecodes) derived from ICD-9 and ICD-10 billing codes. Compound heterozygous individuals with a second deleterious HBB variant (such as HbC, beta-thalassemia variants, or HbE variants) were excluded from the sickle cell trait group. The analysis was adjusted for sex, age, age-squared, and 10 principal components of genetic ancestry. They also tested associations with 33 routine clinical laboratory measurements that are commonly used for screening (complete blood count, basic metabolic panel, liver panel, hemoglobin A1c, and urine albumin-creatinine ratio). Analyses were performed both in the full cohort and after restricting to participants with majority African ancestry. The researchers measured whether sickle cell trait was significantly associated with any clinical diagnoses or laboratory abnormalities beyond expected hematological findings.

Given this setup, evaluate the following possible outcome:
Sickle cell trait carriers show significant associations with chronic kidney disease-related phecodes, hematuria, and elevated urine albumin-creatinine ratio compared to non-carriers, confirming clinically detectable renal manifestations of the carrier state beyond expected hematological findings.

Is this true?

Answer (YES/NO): NO